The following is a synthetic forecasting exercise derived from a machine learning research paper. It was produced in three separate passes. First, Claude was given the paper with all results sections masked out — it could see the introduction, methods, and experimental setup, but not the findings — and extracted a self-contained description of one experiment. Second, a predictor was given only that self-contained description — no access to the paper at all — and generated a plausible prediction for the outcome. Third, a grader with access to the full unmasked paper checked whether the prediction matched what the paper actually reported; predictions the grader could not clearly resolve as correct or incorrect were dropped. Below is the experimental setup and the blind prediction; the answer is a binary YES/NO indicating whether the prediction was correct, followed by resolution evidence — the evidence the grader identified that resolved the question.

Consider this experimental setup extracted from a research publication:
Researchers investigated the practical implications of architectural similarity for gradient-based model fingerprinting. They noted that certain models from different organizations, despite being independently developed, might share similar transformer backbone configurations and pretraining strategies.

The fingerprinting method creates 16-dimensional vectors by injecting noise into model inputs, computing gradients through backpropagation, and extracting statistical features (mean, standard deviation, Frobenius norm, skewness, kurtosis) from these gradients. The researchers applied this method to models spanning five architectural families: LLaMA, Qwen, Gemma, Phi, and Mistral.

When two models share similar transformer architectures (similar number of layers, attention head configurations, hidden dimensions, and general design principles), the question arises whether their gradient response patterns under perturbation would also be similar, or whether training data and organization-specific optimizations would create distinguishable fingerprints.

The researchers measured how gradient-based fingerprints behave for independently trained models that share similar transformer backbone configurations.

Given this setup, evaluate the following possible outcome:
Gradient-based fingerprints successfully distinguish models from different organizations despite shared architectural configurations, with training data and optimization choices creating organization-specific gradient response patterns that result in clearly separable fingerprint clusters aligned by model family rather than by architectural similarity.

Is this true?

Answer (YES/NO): NO